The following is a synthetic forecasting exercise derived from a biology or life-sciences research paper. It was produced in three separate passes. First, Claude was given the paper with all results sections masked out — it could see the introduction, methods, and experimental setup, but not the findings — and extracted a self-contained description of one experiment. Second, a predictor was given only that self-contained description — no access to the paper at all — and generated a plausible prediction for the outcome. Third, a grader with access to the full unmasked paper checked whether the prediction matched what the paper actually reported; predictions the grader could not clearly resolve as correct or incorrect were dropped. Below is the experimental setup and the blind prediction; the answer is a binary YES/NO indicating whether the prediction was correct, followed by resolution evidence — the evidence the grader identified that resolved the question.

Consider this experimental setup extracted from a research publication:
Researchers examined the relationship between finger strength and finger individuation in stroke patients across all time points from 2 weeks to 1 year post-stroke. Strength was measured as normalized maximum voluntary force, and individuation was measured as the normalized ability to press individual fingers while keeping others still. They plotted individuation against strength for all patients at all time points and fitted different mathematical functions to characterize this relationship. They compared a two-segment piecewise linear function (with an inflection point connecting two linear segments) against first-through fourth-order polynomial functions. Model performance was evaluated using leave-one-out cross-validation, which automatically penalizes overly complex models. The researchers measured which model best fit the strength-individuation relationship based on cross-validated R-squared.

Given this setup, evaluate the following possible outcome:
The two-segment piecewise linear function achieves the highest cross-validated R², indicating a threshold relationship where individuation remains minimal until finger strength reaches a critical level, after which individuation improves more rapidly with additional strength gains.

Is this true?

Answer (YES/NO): NO